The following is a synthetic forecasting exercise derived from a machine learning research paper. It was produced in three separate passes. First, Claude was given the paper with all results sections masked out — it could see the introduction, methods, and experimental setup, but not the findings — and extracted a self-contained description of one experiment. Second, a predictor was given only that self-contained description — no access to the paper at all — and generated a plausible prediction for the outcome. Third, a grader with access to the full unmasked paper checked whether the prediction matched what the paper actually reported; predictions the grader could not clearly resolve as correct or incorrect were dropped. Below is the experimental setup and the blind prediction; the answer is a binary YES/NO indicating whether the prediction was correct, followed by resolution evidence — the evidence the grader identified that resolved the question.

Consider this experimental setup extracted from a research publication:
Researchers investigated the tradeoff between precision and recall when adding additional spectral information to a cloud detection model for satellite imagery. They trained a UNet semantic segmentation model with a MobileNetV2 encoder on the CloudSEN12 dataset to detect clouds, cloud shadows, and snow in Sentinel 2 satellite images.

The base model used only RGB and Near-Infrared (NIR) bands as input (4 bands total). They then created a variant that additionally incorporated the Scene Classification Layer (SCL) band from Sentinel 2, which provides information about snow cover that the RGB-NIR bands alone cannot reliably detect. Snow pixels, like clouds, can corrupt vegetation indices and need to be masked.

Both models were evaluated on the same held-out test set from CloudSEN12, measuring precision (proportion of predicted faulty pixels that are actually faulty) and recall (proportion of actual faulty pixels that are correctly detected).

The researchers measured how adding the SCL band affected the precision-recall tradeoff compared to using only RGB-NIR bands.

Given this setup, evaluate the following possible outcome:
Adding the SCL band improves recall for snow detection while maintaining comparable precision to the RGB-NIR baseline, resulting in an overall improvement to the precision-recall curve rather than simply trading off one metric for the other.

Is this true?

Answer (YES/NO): NO